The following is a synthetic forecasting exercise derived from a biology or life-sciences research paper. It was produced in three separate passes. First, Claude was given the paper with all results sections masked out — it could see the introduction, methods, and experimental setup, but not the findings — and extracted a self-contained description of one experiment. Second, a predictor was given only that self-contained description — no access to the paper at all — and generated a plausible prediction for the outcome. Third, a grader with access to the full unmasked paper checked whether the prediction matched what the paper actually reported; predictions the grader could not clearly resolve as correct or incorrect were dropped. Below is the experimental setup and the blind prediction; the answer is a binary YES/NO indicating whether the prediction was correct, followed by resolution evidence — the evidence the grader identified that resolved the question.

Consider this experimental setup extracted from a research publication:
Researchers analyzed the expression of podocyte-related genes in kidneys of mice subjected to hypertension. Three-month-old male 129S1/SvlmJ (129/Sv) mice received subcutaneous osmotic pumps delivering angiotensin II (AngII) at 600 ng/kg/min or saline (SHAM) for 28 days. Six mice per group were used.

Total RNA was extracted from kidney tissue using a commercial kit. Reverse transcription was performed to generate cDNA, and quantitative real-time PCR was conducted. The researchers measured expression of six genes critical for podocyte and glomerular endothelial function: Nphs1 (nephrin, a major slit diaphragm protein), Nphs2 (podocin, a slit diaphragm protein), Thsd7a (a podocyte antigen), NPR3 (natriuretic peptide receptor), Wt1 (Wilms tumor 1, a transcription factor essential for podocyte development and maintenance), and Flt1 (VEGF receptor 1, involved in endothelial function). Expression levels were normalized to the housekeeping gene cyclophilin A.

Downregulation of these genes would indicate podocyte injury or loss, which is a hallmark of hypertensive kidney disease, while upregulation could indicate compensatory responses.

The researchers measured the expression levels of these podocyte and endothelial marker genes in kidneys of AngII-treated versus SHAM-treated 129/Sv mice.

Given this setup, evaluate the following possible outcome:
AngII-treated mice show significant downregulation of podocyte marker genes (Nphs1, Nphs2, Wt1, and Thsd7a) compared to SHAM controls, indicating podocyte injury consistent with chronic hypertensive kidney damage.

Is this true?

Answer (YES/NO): NO